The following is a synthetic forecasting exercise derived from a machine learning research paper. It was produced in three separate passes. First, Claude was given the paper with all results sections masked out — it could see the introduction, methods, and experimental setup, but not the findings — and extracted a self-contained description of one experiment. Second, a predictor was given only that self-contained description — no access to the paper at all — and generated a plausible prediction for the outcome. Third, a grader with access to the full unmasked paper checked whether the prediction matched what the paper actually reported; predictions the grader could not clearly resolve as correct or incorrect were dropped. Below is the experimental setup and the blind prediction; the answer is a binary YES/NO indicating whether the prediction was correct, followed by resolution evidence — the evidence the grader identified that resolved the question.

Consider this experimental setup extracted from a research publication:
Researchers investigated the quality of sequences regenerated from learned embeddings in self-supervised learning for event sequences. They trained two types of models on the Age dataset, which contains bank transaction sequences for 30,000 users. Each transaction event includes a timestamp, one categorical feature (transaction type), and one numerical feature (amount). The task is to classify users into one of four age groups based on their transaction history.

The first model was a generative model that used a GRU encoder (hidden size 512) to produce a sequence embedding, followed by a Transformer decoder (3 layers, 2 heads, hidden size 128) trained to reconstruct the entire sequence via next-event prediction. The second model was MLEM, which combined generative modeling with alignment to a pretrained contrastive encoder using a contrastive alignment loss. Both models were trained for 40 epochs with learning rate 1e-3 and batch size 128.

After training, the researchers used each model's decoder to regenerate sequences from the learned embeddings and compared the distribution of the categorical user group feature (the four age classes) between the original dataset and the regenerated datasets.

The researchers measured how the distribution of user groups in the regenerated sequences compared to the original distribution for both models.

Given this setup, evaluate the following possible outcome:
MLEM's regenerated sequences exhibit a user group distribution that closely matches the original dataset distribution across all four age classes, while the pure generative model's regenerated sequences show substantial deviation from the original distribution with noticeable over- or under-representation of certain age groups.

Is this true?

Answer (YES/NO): NO